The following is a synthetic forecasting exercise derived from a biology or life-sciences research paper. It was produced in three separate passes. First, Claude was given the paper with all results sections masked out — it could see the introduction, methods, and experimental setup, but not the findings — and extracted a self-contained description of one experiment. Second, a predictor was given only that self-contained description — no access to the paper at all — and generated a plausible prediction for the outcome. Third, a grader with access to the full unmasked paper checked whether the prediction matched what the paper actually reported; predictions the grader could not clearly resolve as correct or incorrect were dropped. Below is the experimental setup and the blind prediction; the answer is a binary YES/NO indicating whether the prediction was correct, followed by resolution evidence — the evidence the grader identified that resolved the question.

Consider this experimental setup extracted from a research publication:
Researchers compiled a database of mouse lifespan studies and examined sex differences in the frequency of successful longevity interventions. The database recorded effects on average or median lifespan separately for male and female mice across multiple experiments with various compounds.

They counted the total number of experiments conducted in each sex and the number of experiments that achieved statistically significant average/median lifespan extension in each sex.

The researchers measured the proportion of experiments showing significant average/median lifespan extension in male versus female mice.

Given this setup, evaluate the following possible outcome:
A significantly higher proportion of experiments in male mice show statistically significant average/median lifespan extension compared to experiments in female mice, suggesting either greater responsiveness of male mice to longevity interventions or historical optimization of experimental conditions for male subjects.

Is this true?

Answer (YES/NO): YES